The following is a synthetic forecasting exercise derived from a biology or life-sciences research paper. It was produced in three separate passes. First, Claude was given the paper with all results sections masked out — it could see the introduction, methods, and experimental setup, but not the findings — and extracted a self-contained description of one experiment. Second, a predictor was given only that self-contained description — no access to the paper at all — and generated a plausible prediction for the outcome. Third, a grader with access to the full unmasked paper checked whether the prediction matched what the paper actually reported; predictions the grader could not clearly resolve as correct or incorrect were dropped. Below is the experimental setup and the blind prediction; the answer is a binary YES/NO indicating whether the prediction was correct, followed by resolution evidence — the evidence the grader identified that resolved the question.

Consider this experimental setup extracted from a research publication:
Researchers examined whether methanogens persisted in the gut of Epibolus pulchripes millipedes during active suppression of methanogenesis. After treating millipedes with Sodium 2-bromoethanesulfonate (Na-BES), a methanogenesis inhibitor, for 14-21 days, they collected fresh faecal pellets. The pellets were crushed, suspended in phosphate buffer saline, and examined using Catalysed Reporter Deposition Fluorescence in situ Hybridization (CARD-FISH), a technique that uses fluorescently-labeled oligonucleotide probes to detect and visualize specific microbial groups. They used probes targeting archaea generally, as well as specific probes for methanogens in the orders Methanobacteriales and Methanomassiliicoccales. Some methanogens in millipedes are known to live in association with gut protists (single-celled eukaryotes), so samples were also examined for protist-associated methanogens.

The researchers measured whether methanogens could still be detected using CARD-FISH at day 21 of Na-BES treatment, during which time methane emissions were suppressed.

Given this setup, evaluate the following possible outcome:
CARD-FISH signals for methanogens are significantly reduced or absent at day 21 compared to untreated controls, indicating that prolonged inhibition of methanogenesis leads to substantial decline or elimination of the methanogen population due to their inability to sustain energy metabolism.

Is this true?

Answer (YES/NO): NO